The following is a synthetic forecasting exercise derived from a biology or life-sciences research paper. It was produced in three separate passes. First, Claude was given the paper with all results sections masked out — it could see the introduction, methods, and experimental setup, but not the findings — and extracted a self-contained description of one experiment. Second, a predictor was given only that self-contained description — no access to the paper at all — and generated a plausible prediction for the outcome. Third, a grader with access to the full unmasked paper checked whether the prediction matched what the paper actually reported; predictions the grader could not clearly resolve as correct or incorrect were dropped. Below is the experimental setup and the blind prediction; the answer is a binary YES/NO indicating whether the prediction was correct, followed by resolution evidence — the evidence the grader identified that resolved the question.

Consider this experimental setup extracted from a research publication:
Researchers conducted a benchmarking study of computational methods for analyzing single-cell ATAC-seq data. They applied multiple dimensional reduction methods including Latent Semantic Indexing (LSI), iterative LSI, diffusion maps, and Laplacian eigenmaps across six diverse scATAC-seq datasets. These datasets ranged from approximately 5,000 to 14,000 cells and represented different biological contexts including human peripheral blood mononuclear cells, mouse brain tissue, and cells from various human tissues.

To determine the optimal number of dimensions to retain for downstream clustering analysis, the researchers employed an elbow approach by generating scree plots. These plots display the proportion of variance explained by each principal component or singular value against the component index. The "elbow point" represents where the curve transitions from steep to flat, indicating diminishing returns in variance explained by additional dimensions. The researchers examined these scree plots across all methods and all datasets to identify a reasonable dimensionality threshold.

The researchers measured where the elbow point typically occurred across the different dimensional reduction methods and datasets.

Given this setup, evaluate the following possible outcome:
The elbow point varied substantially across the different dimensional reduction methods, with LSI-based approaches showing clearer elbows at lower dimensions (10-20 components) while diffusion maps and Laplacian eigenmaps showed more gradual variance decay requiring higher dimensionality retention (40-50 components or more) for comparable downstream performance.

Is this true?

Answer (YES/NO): NO